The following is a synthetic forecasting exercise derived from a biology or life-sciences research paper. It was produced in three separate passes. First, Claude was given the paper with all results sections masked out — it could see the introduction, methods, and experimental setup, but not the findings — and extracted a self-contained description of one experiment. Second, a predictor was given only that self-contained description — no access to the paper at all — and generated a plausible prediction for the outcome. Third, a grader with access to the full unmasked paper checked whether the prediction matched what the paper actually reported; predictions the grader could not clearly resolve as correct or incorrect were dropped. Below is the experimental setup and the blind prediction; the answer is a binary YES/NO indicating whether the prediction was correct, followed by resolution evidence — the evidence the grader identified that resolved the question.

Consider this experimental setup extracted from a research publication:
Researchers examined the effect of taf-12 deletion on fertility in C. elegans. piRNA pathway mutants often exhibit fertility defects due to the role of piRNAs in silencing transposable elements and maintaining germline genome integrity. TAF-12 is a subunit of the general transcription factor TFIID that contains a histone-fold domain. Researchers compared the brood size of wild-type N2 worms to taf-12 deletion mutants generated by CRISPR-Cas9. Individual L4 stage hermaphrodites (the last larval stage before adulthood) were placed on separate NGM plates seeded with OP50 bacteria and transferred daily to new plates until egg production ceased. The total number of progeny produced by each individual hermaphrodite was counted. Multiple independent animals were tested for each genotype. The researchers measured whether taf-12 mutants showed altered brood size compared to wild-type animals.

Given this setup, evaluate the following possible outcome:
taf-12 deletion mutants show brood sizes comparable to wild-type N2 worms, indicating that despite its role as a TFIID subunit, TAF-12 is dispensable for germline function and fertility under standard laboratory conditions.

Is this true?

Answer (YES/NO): NO